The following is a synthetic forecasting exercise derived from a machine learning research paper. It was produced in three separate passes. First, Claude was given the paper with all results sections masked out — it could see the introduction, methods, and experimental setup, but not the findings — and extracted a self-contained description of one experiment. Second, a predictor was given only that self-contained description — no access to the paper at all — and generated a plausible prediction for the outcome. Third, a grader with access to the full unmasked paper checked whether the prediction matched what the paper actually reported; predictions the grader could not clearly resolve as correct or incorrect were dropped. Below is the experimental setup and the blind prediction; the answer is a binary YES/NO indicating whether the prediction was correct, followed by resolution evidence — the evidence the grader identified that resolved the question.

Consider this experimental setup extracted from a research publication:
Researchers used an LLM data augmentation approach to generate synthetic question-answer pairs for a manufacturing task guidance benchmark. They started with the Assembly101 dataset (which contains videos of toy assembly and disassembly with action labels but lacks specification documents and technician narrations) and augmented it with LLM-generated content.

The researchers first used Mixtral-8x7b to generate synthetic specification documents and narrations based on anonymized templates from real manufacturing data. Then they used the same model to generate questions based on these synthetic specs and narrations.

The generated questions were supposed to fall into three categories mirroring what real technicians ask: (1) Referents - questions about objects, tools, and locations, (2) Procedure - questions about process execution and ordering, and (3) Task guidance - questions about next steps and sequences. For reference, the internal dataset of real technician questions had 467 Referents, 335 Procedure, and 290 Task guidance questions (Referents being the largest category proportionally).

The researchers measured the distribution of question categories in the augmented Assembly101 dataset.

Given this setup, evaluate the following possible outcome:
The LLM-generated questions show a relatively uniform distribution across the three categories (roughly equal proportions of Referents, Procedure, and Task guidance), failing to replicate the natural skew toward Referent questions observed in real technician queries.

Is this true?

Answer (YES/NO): NO